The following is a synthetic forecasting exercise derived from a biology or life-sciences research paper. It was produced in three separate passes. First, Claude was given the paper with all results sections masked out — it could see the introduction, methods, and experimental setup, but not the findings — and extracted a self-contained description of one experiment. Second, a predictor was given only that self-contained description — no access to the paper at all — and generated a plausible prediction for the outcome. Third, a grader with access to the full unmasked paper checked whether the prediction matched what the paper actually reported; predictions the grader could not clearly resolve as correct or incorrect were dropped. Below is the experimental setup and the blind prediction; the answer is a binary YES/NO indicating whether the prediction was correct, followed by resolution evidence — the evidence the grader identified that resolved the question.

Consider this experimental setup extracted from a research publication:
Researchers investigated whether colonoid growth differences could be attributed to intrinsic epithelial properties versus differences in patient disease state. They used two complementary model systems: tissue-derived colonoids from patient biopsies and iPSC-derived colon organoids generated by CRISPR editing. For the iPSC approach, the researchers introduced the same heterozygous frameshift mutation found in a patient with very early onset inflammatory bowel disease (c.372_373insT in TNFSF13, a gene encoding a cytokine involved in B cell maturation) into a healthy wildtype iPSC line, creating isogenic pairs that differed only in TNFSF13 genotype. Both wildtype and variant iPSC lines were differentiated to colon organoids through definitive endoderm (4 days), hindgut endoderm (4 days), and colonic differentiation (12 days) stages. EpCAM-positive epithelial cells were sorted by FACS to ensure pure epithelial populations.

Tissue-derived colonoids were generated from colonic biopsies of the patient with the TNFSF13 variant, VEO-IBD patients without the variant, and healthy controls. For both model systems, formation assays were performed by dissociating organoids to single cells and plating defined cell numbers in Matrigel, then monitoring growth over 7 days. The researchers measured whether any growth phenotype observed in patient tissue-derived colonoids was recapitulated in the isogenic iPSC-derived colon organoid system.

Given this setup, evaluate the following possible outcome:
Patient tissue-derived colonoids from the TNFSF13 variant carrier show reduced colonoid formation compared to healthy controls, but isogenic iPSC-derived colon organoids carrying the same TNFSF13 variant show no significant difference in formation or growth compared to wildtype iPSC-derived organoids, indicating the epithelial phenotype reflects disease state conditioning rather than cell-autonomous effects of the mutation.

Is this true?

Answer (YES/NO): NO